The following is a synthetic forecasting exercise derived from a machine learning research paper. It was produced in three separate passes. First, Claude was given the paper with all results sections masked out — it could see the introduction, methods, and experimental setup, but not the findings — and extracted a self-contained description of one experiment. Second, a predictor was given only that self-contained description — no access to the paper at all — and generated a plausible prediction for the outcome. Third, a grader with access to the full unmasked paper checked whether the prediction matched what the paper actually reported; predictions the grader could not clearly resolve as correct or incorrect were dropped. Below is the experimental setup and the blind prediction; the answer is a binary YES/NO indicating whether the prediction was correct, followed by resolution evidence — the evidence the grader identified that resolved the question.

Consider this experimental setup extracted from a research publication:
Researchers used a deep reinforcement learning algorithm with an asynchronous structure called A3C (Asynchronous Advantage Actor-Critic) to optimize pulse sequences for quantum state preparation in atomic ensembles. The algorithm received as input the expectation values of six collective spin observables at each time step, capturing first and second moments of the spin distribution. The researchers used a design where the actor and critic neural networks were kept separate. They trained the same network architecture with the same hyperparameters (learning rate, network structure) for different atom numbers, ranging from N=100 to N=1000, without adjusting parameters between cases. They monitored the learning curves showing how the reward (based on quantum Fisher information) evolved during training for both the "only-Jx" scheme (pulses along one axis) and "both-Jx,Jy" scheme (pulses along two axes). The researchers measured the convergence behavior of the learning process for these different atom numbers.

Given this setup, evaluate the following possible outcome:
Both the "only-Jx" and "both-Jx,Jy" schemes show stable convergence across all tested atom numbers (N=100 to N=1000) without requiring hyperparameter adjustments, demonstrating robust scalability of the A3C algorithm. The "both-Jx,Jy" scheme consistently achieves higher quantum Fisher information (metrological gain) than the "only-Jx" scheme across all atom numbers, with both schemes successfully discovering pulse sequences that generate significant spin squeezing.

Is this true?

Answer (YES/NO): NO